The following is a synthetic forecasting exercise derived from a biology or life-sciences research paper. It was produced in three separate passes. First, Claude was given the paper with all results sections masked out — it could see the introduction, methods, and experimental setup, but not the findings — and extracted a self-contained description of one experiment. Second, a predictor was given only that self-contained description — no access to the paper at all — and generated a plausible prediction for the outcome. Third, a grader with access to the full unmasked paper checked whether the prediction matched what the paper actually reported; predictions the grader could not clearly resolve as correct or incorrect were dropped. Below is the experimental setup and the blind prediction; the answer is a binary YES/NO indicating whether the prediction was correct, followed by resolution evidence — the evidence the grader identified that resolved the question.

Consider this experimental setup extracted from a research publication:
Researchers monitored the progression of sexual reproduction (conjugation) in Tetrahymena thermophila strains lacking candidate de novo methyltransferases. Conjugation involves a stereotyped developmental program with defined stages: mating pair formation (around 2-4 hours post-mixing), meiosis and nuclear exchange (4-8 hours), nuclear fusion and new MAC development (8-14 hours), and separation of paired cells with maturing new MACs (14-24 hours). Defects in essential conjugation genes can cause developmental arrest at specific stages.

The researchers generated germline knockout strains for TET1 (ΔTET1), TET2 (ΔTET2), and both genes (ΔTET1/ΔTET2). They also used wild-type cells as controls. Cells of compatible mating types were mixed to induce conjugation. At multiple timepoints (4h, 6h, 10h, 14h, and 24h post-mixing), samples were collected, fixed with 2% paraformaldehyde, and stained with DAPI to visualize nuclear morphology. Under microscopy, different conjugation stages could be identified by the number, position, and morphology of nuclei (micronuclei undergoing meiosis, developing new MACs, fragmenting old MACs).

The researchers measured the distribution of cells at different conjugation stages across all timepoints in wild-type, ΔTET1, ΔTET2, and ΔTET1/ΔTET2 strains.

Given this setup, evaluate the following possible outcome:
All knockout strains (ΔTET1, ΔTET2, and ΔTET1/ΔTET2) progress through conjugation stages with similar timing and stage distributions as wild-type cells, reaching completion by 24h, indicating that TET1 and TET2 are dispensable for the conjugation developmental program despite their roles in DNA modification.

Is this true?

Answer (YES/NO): NO